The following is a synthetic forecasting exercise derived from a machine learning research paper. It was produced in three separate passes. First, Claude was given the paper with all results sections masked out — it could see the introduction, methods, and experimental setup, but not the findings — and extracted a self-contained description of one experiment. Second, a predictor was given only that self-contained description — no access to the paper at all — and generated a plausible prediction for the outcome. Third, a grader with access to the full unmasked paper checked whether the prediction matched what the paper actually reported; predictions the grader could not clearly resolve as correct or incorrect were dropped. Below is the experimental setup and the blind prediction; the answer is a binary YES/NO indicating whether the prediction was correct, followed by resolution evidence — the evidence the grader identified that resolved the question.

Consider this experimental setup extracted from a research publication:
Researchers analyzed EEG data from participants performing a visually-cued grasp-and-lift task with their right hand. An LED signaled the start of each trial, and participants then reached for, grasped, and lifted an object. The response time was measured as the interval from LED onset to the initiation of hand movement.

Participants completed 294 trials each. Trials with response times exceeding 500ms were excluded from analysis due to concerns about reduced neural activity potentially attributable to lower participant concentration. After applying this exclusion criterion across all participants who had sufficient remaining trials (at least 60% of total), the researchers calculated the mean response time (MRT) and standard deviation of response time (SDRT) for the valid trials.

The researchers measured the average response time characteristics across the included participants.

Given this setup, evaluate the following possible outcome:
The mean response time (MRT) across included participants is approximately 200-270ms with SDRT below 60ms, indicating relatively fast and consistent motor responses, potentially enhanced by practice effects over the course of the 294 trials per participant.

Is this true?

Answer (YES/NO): NO